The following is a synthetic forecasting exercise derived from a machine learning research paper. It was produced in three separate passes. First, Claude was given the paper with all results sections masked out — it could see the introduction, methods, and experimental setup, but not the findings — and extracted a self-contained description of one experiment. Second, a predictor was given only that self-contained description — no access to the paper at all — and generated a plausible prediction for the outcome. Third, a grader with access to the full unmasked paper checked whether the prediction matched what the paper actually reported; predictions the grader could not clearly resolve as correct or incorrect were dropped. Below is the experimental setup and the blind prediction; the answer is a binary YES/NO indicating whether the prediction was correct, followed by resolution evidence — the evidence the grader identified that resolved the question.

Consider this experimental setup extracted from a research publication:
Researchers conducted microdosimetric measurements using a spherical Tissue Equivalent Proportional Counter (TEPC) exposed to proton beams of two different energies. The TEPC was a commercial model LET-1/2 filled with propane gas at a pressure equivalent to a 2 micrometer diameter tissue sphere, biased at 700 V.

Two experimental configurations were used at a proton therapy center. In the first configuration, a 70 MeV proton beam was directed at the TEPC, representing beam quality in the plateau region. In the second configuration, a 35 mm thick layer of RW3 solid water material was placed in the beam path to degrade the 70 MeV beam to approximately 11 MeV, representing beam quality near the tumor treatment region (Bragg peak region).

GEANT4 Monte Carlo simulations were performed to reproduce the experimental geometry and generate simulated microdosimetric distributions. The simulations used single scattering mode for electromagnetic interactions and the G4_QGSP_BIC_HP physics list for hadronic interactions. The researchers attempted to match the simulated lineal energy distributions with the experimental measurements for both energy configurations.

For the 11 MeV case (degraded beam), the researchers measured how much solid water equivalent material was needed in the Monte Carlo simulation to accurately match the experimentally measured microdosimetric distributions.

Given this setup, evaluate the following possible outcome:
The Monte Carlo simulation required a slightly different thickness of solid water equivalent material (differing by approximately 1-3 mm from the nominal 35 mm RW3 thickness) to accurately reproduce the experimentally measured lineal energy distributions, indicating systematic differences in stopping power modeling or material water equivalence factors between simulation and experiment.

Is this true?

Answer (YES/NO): YES